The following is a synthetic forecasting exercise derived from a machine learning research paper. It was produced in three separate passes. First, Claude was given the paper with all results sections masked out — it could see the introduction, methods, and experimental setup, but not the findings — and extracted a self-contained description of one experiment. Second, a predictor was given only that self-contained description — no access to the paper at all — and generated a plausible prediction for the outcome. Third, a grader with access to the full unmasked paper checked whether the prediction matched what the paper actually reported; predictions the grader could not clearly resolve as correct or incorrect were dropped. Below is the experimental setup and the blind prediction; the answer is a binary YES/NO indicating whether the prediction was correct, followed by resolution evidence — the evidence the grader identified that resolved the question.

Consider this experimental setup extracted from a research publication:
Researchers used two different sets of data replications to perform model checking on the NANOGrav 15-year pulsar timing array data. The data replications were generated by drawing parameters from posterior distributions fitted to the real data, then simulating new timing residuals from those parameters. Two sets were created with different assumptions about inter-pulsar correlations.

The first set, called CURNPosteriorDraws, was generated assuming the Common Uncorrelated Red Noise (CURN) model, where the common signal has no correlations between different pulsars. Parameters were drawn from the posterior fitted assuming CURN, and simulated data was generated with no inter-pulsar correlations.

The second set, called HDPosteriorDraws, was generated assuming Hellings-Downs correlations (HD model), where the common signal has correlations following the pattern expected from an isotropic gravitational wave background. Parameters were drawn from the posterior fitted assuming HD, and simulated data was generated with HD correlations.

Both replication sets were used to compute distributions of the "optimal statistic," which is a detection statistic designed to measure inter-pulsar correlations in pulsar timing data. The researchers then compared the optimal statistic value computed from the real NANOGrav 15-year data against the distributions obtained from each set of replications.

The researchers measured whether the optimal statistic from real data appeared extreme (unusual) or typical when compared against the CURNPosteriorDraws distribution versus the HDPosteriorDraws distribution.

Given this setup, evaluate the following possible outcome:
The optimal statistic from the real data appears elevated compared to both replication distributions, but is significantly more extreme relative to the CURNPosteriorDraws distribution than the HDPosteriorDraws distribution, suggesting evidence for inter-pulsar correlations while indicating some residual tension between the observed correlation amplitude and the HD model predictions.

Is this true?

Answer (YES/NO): NO